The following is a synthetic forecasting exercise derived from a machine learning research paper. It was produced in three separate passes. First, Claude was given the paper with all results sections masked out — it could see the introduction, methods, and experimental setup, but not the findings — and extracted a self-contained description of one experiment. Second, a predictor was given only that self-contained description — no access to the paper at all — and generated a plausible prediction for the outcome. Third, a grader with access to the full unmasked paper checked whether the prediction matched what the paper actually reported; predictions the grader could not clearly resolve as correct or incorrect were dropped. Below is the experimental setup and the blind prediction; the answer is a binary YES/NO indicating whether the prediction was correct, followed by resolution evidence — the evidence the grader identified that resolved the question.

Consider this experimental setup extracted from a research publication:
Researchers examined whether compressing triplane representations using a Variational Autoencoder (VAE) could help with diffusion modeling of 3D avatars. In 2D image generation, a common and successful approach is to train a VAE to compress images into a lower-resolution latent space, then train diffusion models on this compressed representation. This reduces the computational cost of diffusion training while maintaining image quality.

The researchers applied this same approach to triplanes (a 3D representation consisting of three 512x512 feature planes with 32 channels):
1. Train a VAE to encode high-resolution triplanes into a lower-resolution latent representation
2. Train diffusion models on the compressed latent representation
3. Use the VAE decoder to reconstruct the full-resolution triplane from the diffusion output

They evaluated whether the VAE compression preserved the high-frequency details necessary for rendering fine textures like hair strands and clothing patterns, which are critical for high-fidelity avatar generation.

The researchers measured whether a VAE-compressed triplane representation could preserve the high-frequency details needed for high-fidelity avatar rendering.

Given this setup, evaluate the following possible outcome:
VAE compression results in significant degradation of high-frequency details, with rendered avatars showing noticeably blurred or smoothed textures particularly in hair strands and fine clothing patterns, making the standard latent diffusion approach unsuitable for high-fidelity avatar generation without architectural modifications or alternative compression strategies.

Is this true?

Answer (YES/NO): YES